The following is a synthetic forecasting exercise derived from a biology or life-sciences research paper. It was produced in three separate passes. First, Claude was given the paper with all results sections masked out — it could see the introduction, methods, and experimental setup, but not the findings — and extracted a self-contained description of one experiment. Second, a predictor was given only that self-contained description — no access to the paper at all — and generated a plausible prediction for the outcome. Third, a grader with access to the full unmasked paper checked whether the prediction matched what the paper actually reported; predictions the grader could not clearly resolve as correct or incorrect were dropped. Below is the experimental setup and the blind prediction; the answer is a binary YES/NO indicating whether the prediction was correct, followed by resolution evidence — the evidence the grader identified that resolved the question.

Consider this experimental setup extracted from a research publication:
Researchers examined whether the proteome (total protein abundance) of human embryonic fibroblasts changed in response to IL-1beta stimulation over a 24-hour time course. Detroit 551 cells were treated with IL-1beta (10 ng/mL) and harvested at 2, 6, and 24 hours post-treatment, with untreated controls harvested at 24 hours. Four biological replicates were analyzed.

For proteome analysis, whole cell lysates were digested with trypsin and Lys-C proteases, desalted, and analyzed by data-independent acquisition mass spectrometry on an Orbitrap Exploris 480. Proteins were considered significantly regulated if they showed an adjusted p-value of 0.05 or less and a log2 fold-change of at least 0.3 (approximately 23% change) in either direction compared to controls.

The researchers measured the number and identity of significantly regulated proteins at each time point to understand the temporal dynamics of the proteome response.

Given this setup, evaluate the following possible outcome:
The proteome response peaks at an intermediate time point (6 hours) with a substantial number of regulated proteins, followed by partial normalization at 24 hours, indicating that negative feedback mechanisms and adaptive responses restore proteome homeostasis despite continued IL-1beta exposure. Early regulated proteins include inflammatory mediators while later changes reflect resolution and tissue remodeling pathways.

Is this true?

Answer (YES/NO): NO